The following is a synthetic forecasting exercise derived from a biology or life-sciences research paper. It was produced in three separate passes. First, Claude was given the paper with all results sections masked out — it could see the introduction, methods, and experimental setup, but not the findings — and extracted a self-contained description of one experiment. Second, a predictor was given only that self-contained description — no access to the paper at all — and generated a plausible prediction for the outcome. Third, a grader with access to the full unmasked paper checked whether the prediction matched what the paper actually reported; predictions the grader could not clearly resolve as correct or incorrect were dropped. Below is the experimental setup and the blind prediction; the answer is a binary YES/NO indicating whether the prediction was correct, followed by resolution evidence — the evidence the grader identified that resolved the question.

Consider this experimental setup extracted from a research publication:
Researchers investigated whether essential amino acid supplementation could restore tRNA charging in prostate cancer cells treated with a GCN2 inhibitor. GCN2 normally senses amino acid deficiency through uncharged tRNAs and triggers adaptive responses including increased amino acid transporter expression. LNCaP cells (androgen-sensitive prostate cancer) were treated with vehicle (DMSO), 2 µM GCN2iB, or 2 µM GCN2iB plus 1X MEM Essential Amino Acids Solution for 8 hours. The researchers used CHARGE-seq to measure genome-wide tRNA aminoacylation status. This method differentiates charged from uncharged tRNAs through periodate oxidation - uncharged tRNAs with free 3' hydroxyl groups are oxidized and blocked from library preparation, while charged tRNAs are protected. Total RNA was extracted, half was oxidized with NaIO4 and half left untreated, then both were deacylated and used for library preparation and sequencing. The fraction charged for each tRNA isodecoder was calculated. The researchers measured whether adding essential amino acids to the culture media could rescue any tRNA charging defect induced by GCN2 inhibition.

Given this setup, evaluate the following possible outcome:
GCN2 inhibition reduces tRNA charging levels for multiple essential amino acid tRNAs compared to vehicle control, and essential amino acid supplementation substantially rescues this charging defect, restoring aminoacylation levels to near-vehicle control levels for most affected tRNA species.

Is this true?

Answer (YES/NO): NO